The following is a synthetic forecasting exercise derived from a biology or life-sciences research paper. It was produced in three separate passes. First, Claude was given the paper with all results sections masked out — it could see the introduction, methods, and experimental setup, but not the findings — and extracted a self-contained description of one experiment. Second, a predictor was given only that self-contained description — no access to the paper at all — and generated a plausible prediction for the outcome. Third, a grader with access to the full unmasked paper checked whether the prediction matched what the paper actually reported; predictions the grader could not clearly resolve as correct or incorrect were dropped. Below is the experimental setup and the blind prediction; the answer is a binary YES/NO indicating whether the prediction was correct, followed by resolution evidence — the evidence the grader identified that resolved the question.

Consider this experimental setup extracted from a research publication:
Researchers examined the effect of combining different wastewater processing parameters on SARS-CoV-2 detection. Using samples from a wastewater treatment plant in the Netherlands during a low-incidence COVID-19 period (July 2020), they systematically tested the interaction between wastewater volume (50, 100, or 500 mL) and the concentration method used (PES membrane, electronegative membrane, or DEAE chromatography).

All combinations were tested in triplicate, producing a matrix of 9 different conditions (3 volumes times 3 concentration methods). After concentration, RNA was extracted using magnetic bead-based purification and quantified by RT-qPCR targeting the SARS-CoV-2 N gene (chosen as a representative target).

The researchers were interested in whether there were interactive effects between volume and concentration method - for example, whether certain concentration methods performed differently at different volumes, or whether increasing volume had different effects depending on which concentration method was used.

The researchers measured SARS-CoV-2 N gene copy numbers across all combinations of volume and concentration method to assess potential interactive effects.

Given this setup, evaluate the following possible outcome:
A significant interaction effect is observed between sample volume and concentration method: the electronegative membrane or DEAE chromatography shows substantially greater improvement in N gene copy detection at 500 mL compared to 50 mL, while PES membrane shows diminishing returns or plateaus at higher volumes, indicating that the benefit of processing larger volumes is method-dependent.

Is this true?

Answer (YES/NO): NO